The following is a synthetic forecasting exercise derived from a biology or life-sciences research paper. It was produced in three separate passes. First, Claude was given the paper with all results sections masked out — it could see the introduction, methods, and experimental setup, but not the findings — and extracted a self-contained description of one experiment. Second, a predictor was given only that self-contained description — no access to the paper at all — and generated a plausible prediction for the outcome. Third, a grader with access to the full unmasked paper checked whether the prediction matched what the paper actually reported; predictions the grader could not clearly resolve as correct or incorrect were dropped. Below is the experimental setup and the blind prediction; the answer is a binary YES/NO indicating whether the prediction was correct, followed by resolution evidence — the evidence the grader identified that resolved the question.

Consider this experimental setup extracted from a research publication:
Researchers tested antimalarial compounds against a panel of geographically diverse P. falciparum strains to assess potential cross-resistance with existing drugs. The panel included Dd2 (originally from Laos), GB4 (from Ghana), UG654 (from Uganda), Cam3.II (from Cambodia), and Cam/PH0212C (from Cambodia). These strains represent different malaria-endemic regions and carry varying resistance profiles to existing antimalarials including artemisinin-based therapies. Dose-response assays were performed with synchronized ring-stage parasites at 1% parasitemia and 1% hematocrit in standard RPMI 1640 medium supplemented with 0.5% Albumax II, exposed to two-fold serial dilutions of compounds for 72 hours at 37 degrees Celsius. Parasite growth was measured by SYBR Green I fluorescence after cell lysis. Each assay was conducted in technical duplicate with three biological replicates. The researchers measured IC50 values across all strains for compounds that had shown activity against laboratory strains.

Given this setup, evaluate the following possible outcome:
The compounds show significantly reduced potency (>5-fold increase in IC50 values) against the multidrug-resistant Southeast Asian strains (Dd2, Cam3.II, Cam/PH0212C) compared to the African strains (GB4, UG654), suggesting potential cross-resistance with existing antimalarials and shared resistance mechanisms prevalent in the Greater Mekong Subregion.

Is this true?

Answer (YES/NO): NO